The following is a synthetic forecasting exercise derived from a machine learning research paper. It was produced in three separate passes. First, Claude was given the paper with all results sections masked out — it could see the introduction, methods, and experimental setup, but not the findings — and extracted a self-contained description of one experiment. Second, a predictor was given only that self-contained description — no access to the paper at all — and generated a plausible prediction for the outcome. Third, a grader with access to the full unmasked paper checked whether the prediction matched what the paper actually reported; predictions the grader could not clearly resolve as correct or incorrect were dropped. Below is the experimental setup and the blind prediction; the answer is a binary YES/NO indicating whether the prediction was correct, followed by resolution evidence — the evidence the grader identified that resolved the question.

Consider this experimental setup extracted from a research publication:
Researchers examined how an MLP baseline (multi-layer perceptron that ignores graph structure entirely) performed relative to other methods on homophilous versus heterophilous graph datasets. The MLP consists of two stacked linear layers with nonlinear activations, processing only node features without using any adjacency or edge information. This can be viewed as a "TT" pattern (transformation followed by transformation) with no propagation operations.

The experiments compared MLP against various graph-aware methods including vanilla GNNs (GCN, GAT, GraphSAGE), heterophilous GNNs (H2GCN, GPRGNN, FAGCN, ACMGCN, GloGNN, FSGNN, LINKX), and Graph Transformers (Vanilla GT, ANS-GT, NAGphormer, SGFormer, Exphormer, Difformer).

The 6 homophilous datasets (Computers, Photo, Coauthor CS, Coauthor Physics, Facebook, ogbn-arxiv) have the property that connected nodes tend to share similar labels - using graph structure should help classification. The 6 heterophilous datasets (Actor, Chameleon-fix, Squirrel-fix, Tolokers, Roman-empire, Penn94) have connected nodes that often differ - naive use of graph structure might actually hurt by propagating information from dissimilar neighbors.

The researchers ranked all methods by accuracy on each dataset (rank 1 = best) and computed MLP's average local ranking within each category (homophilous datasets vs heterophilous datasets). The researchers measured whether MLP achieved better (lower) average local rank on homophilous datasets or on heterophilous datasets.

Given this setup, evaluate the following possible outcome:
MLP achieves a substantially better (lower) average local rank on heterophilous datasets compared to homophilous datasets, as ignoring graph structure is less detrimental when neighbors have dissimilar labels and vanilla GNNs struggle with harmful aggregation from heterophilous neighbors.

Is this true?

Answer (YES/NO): NO